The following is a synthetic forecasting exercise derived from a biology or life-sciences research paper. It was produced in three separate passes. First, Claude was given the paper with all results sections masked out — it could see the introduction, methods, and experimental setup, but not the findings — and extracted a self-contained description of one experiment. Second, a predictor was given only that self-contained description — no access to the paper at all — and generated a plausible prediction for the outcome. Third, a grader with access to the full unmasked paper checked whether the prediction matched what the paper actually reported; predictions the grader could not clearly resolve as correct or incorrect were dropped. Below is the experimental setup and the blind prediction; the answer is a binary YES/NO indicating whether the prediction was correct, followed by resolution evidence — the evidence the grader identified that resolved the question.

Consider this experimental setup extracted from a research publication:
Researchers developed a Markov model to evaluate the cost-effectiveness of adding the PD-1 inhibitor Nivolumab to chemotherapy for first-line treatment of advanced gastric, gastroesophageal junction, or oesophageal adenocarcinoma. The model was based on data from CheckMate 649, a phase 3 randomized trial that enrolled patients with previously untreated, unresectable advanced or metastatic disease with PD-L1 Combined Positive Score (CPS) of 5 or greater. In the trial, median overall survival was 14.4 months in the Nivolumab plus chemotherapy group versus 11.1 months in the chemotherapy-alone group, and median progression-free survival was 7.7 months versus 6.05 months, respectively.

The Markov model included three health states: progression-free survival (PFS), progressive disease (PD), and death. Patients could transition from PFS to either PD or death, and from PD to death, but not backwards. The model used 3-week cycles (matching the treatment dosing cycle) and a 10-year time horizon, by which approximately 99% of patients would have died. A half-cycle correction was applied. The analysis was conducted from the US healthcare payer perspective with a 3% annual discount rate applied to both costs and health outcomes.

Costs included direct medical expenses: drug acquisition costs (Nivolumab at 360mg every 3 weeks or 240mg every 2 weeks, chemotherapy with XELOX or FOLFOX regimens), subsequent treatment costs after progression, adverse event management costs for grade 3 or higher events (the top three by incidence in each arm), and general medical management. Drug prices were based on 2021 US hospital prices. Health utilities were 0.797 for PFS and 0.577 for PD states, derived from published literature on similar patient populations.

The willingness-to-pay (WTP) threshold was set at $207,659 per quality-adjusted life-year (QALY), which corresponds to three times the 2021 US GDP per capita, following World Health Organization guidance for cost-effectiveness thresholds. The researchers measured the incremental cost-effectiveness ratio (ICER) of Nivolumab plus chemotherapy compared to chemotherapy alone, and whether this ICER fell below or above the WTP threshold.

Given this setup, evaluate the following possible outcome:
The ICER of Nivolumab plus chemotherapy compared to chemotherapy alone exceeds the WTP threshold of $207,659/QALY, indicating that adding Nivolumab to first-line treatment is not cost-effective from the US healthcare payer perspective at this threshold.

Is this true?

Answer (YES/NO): YES